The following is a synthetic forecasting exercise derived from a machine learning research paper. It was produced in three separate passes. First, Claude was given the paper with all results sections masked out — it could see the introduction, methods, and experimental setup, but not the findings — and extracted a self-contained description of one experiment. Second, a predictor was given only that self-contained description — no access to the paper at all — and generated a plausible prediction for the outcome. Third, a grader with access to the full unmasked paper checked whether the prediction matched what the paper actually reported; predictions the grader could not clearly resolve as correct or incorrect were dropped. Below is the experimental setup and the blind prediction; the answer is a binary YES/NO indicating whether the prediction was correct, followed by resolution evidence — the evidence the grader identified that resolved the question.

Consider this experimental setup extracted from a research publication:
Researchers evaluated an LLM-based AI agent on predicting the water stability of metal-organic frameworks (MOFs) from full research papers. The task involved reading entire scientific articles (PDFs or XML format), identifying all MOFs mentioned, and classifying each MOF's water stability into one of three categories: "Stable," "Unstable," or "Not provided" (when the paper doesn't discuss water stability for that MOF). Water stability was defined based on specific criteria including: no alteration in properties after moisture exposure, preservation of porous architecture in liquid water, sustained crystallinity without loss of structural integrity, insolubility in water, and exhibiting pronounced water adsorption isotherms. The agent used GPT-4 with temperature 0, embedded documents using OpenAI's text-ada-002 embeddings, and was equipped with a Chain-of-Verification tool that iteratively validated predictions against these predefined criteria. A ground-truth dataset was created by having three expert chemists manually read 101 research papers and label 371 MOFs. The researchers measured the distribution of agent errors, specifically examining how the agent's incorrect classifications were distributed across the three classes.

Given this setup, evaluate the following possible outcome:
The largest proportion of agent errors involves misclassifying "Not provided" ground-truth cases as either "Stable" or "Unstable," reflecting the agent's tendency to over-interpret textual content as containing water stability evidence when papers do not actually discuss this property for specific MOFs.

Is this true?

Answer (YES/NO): NO